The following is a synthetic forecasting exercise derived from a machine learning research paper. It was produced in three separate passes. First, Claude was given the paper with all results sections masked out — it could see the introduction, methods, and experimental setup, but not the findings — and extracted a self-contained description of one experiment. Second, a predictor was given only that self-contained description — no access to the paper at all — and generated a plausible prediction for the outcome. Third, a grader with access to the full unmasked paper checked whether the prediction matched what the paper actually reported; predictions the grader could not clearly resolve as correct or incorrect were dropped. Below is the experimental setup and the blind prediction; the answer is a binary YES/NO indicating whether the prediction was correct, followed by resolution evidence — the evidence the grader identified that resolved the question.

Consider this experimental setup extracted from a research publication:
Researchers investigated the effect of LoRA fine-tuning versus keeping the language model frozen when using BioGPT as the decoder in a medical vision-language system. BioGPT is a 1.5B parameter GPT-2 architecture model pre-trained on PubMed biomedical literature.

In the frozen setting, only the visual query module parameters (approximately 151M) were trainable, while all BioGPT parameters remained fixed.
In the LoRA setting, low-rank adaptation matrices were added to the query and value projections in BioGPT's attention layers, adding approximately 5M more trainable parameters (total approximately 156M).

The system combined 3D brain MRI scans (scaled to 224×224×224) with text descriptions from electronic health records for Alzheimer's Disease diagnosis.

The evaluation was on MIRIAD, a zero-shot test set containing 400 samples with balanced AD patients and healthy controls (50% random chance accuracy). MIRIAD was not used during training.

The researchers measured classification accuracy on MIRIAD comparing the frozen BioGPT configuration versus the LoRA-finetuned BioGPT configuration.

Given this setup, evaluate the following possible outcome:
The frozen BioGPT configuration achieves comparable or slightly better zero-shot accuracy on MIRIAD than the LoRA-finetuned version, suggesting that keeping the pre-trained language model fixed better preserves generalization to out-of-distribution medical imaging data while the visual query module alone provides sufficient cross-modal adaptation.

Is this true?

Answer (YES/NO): NO